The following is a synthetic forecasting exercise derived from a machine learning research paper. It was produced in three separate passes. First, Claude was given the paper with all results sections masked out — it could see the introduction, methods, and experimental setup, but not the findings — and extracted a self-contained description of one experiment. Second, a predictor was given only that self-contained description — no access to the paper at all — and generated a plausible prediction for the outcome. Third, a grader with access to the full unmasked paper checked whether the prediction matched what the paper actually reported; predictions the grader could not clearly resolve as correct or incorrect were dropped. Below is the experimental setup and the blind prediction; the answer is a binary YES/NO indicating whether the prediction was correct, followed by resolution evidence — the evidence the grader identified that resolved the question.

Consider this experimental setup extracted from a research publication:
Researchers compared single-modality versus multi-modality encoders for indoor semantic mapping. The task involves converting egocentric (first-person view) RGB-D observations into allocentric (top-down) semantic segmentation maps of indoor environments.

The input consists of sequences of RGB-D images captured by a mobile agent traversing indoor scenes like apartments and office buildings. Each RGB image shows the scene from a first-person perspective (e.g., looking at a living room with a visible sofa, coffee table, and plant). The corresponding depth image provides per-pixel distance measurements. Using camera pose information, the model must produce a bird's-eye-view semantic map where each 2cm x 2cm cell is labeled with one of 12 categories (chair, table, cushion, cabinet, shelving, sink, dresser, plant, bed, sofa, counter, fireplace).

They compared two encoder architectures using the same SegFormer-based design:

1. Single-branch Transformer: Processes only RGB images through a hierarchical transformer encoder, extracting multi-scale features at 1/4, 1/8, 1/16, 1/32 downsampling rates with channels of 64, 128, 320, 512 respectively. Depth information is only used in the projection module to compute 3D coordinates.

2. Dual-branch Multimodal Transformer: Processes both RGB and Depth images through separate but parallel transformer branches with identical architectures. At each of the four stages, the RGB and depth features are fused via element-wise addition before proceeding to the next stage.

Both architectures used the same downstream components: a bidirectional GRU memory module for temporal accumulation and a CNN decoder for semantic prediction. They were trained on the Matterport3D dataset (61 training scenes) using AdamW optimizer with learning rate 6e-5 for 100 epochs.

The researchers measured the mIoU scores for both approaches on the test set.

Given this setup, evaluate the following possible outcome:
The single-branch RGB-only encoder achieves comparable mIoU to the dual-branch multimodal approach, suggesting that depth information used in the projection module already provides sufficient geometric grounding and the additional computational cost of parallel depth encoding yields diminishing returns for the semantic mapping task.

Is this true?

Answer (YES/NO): NO